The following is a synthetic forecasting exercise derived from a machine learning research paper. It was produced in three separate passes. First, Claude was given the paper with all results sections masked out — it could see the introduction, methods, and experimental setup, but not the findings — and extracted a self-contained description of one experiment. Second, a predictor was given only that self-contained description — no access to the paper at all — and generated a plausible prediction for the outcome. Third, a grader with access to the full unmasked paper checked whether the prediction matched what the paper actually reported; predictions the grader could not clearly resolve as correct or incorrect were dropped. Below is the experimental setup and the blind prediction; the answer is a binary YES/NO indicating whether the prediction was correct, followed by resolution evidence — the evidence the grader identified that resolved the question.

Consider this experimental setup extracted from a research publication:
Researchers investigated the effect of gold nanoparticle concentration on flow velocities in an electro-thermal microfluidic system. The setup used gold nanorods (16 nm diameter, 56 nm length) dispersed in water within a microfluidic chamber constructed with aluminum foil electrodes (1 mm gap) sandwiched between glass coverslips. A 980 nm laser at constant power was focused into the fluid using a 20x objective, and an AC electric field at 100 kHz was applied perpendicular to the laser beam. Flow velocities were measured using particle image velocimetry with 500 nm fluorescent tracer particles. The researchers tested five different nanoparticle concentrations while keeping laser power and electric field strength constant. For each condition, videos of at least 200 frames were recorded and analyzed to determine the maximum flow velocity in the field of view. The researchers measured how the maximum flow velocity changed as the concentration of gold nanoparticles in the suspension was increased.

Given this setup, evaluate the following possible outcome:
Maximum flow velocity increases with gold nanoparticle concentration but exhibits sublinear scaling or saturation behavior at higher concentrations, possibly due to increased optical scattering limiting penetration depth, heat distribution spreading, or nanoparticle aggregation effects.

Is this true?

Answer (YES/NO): NO